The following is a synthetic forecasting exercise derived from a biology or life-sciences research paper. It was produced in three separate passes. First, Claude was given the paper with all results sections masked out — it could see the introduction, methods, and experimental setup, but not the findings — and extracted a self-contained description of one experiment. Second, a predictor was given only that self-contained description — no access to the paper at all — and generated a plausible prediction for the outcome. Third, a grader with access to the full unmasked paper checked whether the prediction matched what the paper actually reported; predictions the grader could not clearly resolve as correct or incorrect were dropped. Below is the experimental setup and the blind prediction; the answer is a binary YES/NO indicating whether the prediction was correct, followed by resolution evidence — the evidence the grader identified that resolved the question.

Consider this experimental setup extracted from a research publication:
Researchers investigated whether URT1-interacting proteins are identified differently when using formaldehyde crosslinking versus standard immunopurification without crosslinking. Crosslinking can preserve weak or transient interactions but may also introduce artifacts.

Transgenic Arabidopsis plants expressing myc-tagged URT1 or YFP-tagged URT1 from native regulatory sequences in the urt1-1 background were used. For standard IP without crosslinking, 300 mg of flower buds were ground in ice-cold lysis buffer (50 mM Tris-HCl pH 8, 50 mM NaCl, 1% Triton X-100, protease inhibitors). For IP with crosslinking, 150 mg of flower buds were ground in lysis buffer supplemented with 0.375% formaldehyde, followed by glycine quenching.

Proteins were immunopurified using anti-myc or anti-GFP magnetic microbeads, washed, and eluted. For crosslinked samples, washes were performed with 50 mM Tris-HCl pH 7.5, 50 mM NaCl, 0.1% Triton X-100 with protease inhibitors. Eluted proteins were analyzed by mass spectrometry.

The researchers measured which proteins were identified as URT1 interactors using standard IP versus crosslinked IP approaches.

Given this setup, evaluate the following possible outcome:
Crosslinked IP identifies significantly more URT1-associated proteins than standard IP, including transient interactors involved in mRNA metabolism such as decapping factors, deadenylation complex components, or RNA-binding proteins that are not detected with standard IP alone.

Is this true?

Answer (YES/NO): YES